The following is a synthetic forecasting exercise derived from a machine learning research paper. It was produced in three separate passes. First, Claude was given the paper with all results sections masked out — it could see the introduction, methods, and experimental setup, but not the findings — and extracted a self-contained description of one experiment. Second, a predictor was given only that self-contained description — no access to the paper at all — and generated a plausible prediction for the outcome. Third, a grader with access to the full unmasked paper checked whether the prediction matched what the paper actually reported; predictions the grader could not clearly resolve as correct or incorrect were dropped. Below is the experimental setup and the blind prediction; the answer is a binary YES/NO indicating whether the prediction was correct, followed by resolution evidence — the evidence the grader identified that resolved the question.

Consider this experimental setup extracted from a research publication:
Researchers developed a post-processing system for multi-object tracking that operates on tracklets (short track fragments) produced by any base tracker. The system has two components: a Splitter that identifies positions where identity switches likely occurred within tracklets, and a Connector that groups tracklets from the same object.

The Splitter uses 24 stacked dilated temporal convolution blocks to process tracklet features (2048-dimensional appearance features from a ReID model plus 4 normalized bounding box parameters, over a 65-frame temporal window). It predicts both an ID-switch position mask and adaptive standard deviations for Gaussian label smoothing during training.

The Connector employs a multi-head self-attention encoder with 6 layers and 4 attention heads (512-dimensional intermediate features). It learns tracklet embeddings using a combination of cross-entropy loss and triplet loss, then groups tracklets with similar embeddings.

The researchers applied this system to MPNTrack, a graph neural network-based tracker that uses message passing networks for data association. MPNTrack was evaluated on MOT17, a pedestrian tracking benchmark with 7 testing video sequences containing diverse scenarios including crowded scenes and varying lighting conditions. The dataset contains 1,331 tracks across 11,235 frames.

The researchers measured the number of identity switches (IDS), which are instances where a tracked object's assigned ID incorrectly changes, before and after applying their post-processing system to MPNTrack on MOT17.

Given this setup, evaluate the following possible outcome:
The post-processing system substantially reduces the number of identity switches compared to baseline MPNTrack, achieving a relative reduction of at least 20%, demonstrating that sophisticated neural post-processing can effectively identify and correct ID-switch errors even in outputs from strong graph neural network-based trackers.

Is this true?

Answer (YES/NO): NO